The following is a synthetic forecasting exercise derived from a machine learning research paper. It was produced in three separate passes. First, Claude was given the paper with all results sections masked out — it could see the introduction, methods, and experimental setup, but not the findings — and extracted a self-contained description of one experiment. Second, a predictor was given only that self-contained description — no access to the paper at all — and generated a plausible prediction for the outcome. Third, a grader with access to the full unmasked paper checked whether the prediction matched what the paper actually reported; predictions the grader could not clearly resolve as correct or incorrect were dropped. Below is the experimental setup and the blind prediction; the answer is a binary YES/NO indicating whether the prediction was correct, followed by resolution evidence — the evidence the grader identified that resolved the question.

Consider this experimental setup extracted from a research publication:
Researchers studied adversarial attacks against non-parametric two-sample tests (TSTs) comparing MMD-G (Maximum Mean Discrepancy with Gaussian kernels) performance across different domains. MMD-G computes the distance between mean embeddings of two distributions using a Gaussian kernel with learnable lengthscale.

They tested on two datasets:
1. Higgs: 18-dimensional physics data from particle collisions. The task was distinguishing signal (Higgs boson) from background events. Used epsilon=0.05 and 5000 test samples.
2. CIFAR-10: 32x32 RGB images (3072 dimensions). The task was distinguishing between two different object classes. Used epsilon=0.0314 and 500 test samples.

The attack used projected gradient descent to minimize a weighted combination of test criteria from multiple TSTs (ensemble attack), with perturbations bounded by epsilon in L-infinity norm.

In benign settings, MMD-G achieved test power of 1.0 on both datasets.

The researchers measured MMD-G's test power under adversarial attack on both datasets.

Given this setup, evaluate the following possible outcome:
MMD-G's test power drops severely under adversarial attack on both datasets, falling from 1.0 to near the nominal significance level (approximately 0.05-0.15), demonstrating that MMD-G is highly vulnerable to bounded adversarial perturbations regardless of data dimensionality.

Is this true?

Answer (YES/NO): NO